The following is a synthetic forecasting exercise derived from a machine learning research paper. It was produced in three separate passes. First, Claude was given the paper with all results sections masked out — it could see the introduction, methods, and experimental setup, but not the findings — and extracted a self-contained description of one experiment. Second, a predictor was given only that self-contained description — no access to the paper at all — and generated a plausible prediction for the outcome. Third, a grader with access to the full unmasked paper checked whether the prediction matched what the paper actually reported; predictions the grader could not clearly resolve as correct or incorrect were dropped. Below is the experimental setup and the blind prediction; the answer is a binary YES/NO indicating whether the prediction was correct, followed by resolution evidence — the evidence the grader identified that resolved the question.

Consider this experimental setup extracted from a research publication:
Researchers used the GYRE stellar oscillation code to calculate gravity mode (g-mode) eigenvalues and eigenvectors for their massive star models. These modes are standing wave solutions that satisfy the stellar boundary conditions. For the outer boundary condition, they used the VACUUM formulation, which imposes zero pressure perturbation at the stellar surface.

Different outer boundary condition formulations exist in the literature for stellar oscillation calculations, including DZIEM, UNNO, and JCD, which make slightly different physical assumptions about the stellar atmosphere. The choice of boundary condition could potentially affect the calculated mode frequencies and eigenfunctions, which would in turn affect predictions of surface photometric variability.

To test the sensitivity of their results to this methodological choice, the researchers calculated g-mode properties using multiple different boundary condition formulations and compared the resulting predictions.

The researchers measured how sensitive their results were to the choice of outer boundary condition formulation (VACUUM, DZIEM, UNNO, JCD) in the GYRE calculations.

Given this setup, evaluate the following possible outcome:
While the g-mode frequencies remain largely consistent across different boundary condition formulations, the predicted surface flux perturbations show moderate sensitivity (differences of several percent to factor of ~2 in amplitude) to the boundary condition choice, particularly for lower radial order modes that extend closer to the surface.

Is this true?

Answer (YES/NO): NO